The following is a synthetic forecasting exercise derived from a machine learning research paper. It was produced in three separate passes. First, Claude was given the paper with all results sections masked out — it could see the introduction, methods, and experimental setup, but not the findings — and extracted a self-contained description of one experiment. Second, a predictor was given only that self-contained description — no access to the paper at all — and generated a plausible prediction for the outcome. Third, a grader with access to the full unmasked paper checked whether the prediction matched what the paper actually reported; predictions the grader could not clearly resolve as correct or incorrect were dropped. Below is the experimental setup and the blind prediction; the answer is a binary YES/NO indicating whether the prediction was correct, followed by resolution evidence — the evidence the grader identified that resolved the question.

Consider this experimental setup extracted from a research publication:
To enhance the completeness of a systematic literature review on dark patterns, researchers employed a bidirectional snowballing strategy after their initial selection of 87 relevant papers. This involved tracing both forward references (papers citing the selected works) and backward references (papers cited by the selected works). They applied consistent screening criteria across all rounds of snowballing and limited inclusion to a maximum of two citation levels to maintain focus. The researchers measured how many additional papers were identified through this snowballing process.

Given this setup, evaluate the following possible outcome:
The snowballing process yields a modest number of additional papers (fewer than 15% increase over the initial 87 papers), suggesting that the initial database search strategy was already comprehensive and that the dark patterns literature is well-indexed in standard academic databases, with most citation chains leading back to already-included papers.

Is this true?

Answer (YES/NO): NO